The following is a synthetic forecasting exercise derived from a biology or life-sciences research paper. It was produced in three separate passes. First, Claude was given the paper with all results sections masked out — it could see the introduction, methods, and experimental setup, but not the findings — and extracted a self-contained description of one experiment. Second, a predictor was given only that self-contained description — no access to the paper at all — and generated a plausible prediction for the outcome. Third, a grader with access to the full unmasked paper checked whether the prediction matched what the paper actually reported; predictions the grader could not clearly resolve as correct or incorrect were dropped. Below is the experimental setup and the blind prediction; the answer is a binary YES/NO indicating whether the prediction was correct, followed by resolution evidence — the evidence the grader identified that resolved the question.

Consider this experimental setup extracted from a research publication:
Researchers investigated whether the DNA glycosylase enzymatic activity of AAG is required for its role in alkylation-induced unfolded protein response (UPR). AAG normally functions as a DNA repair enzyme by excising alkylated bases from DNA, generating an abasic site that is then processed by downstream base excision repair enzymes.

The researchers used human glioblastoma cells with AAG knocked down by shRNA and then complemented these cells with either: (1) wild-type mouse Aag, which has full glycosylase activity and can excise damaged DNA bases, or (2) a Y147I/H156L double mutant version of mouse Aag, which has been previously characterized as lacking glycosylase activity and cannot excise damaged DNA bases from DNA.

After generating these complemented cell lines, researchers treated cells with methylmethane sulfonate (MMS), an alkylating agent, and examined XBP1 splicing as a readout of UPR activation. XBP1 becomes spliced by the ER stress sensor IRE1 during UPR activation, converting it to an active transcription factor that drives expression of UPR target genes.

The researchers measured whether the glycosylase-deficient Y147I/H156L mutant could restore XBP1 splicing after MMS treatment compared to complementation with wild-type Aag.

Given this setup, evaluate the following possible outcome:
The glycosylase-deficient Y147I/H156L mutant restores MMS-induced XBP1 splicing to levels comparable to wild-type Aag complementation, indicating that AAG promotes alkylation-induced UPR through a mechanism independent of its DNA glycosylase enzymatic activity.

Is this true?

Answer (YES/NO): NO